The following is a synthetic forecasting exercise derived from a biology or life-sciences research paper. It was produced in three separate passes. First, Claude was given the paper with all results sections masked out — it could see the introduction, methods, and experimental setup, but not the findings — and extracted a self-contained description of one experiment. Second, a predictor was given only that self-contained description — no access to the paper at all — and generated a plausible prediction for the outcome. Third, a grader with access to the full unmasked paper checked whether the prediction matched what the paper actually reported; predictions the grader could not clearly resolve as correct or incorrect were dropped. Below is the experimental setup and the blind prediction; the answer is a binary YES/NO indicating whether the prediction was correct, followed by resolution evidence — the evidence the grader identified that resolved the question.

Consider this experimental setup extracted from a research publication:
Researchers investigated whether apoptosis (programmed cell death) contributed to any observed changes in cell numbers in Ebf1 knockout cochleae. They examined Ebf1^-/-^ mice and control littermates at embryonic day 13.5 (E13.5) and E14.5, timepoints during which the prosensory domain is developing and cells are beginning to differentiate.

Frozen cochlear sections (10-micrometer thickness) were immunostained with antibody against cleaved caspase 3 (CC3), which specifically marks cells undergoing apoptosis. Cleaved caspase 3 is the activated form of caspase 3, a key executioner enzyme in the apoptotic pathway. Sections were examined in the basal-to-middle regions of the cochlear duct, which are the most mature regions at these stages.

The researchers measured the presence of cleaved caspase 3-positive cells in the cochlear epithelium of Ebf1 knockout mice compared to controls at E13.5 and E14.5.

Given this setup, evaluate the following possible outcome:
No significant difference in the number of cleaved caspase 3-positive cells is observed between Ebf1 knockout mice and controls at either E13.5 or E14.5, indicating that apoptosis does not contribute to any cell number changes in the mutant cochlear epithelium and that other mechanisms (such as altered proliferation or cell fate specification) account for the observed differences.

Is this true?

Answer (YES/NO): YES